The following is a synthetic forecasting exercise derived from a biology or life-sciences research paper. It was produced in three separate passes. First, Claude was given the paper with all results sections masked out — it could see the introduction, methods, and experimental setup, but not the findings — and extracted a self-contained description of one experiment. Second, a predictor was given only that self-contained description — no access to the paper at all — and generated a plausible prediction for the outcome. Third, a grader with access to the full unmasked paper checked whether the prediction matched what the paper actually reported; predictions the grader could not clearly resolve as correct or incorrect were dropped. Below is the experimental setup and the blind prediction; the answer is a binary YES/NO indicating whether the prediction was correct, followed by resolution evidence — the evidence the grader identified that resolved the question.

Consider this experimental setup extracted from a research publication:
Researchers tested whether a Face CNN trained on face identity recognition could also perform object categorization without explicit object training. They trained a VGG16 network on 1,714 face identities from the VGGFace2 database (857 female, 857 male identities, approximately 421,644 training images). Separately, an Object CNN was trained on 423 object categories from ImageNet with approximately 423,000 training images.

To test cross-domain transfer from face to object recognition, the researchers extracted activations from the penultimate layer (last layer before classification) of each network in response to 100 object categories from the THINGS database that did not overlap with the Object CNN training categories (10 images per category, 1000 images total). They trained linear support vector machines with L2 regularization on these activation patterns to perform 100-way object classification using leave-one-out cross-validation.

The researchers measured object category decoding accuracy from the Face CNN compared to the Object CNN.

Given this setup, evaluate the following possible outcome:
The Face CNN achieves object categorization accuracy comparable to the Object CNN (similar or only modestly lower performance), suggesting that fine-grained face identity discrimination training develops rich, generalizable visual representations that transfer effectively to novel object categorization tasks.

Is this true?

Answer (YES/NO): NO